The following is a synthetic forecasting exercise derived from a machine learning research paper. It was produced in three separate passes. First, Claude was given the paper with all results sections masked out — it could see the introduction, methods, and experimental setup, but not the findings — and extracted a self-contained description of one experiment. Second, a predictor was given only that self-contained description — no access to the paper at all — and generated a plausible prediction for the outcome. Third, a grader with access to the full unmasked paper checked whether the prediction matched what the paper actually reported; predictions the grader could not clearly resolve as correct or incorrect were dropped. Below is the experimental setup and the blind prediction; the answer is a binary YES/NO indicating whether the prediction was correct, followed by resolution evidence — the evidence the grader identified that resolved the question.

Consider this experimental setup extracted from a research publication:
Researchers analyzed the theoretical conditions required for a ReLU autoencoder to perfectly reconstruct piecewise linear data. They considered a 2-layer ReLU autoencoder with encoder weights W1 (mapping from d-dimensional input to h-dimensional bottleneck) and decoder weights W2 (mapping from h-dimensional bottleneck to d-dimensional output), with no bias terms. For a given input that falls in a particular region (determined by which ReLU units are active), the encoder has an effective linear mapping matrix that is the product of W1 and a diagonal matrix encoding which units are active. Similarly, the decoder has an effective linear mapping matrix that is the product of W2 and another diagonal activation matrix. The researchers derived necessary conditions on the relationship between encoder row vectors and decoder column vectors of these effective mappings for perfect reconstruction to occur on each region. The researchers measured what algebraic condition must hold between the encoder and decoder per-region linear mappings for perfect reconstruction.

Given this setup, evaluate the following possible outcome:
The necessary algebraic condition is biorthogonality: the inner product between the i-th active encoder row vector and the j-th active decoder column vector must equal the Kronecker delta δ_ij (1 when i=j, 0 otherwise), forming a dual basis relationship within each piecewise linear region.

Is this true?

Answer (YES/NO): YES